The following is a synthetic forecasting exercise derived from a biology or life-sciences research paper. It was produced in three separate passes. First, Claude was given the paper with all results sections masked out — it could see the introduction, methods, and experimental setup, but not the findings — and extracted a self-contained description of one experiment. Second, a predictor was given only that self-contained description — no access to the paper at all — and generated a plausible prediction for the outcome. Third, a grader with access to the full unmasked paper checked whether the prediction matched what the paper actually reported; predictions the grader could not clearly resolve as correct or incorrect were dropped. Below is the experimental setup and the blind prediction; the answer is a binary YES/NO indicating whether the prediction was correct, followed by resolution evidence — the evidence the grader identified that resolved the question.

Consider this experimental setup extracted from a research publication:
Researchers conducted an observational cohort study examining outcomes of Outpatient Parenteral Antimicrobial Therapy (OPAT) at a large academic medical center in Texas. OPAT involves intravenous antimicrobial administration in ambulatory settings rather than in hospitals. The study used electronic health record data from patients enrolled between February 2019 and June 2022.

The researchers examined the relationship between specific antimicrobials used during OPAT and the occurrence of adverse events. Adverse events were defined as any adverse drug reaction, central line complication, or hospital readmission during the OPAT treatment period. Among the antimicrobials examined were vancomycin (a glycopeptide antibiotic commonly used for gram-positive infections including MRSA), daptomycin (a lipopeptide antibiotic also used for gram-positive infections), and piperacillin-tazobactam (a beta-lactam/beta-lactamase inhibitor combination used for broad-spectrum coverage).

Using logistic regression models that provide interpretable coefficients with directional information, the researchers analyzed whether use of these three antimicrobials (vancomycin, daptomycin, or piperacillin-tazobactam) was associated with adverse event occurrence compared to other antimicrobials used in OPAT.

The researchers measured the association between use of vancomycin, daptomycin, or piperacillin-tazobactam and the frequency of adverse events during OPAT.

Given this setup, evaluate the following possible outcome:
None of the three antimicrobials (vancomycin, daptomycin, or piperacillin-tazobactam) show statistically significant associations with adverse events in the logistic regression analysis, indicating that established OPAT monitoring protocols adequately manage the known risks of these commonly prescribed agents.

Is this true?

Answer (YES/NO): NO